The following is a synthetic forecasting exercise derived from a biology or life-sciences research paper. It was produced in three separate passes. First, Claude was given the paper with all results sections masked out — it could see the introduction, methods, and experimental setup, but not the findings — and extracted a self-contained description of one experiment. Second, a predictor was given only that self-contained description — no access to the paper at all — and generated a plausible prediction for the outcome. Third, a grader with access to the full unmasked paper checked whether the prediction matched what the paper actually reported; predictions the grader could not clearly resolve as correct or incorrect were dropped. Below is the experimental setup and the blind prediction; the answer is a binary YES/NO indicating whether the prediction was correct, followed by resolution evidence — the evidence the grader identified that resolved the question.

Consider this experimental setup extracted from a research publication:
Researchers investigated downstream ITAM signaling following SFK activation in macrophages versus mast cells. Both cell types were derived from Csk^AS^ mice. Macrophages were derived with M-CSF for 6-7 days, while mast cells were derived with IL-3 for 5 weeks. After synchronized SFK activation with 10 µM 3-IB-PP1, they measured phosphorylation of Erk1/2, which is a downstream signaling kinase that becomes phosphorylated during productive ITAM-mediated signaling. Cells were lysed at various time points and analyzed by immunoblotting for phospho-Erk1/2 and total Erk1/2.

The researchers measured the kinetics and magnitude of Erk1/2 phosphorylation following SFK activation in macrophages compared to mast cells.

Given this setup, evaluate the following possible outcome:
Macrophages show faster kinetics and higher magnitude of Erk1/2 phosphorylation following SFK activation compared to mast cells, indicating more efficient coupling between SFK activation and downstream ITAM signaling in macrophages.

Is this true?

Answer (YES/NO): NO